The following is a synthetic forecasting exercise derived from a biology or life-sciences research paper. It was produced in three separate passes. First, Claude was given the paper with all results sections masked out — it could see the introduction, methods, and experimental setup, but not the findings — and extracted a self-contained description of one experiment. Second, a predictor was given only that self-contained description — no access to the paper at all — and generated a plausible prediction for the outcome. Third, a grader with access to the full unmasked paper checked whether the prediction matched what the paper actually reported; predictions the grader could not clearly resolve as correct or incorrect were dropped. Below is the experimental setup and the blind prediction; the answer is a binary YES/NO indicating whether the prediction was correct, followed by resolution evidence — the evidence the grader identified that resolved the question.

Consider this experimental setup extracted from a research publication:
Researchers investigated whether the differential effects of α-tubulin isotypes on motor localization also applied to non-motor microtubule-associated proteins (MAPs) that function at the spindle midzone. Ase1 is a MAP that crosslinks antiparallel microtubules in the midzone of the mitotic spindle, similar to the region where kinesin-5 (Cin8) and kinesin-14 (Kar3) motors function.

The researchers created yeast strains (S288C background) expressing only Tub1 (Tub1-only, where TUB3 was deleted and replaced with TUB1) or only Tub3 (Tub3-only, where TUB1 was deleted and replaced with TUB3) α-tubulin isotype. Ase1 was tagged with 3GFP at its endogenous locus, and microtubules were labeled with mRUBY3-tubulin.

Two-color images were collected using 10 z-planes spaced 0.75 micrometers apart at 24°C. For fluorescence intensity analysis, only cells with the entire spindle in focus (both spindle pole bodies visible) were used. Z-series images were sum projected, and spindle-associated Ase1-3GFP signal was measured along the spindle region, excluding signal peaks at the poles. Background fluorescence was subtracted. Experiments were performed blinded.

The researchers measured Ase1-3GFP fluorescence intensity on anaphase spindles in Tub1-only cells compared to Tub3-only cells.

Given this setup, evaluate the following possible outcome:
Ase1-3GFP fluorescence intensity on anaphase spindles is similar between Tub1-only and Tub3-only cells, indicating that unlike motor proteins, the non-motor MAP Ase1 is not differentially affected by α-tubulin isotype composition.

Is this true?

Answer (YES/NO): YES